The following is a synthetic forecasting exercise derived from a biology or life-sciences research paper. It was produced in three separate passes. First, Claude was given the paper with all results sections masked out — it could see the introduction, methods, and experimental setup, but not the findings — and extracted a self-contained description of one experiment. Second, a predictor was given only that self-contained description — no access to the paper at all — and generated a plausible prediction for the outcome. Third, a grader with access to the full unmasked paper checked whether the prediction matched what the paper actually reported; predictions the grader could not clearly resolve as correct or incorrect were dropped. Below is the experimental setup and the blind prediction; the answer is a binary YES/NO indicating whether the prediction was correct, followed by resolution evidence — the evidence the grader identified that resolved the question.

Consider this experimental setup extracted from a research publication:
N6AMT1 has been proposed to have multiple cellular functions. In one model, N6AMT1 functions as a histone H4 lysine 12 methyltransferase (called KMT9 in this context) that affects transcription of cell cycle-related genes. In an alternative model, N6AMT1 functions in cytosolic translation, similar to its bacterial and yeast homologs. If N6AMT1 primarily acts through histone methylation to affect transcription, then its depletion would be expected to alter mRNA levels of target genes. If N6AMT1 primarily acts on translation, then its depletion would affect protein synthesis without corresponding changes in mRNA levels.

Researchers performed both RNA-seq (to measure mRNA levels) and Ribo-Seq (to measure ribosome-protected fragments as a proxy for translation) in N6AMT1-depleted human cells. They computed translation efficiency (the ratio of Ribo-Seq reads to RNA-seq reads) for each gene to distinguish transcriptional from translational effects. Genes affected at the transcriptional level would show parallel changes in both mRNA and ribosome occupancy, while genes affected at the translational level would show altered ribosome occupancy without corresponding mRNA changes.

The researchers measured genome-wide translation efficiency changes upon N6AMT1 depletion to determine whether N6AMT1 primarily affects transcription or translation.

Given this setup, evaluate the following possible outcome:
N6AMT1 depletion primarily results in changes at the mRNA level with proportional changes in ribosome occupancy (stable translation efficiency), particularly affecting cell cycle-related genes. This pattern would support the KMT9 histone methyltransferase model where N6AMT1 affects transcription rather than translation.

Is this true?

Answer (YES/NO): NO